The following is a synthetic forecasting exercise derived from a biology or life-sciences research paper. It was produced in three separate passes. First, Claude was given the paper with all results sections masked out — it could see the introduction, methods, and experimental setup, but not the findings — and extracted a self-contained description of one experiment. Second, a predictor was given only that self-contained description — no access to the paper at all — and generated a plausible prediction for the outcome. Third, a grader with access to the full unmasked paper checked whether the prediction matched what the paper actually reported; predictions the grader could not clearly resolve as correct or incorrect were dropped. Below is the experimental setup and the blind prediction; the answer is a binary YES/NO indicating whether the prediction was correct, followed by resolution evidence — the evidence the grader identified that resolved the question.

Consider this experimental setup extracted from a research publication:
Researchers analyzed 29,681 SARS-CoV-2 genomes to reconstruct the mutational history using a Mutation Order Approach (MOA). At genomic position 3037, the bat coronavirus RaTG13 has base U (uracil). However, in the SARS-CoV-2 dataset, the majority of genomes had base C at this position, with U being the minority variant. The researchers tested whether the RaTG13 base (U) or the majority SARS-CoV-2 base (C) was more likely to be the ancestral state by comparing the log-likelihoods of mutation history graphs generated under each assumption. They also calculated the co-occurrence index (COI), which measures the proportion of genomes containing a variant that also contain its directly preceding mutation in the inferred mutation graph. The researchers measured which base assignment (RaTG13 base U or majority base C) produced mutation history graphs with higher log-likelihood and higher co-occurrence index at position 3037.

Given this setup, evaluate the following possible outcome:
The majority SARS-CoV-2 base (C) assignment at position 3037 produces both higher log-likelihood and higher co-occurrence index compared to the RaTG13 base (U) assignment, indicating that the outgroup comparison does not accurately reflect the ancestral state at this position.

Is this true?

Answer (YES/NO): YES